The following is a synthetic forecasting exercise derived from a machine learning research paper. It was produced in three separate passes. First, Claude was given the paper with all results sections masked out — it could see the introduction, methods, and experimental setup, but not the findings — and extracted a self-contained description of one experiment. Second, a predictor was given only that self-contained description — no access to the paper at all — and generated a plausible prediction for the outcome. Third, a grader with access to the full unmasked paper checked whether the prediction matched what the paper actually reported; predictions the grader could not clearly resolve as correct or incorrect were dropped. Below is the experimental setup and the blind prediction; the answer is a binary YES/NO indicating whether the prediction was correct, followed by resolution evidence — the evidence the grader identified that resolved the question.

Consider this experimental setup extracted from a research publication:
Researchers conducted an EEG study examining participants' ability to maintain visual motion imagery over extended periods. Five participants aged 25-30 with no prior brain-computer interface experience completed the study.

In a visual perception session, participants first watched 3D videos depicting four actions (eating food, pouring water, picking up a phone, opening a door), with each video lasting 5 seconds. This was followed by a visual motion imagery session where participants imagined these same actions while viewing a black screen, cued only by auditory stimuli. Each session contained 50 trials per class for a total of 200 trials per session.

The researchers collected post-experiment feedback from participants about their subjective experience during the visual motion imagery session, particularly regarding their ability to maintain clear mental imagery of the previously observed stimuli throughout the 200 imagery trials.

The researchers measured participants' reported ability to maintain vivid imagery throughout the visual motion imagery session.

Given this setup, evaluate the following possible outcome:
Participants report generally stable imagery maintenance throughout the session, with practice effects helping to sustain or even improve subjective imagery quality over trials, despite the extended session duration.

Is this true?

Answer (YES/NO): NO